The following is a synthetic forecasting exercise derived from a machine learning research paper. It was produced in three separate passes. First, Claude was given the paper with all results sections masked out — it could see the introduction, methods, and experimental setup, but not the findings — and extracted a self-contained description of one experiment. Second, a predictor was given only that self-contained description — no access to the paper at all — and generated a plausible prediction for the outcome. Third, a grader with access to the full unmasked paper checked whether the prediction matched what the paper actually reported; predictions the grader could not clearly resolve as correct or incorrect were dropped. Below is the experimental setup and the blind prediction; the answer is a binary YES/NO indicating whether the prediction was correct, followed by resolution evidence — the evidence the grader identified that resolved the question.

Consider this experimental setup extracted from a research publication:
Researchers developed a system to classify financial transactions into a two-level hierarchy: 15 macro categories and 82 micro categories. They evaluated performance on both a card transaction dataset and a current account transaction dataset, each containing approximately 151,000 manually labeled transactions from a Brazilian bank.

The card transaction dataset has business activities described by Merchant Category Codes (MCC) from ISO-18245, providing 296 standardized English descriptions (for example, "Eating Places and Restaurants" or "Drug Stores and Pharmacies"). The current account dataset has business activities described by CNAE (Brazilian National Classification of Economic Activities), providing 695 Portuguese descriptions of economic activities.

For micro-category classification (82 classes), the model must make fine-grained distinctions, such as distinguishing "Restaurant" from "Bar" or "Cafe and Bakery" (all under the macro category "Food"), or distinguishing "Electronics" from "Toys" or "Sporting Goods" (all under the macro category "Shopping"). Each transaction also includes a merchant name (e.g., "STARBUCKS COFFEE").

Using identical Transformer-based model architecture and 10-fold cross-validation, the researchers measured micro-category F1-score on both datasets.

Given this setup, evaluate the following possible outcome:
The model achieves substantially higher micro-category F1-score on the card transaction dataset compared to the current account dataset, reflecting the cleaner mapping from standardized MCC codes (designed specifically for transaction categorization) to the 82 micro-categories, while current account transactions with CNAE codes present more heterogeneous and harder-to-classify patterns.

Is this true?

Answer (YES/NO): NO